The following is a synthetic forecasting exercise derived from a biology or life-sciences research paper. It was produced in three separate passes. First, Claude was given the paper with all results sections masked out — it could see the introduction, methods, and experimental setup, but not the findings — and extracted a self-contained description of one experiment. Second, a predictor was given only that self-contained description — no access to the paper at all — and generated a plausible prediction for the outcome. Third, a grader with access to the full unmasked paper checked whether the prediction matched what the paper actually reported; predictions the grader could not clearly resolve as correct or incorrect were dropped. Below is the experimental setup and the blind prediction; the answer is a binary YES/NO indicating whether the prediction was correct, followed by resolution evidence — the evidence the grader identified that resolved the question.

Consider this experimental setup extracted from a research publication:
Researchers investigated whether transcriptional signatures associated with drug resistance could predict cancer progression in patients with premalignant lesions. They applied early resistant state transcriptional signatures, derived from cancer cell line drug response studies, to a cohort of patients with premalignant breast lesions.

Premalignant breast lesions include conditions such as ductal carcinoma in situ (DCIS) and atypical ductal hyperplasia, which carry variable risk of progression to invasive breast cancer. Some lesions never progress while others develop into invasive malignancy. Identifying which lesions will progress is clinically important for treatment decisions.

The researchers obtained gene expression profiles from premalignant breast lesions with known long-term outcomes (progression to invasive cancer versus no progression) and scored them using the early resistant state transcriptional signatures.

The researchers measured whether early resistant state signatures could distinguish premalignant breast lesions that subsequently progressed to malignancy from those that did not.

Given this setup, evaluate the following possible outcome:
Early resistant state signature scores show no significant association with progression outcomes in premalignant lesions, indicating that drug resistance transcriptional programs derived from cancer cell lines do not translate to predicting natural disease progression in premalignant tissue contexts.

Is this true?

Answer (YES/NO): NO